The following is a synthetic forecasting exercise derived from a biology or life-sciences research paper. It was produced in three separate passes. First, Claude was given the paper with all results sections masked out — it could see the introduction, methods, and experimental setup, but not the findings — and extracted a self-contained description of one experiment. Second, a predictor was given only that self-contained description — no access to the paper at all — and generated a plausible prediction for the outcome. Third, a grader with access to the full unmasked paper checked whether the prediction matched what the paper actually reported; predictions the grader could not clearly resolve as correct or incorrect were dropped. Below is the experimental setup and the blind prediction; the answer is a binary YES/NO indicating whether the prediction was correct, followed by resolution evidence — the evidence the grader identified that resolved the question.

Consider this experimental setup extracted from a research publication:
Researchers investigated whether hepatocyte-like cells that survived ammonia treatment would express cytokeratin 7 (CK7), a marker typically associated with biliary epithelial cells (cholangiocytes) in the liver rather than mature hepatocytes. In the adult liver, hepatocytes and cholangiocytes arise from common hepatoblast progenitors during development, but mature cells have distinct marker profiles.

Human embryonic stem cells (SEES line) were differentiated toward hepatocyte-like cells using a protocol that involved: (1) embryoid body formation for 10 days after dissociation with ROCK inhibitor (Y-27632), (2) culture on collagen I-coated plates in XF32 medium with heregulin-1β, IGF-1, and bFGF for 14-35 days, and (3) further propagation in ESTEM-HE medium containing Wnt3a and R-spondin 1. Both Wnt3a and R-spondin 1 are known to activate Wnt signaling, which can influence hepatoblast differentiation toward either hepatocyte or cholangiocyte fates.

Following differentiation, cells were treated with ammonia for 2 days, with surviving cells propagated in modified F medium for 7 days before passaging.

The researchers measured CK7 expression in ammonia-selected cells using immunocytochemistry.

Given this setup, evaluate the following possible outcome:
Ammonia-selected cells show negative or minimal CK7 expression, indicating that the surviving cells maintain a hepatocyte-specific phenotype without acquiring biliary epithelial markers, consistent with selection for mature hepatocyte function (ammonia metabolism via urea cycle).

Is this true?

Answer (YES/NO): NO